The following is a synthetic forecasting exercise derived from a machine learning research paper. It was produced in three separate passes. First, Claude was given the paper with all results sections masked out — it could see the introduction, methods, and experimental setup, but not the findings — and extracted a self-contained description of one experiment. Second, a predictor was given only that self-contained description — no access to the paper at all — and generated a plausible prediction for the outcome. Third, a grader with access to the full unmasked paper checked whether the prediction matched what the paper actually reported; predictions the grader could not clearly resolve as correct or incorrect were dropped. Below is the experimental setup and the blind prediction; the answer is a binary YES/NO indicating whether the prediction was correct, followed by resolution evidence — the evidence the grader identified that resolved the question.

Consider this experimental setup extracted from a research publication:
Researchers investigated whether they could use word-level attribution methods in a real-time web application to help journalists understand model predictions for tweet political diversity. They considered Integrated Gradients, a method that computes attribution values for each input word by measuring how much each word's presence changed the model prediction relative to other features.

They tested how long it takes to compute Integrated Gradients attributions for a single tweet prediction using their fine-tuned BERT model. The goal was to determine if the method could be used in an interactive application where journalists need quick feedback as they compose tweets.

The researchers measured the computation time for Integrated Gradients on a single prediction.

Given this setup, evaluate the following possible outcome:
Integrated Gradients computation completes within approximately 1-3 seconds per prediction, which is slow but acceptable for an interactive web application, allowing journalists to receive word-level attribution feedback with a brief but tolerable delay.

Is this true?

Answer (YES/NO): NO